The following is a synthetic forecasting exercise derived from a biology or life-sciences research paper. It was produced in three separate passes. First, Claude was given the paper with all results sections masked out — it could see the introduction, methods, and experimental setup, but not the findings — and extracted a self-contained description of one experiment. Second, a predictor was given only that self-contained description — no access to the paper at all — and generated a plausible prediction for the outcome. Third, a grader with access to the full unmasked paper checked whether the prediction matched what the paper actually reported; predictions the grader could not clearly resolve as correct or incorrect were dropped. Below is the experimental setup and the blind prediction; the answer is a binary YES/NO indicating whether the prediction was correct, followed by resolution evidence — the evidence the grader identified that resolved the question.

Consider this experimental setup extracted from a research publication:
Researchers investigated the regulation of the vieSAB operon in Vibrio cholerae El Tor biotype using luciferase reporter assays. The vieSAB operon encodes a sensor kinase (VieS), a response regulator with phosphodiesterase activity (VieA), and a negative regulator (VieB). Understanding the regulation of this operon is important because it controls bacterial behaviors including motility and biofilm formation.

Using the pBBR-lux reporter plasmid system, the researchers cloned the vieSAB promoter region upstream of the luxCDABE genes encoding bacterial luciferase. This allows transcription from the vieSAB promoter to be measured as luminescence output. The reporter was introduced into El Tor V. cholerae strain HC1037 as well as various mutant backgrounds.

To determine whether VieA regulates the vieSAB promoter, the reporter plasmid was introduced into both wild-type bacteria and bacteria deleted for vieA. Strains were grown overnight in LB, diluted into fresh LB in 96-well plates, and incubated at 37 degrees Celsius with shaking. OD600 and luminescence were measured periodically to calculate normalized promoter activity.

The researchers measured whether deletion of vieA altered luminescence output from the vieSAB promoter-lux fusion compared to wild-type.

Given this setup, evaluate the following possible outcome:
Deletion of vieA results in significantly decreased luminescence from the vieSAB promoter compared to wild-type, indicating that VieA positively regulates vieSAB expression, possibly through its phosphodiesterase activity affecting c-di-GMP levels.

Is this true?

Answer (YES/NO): NO